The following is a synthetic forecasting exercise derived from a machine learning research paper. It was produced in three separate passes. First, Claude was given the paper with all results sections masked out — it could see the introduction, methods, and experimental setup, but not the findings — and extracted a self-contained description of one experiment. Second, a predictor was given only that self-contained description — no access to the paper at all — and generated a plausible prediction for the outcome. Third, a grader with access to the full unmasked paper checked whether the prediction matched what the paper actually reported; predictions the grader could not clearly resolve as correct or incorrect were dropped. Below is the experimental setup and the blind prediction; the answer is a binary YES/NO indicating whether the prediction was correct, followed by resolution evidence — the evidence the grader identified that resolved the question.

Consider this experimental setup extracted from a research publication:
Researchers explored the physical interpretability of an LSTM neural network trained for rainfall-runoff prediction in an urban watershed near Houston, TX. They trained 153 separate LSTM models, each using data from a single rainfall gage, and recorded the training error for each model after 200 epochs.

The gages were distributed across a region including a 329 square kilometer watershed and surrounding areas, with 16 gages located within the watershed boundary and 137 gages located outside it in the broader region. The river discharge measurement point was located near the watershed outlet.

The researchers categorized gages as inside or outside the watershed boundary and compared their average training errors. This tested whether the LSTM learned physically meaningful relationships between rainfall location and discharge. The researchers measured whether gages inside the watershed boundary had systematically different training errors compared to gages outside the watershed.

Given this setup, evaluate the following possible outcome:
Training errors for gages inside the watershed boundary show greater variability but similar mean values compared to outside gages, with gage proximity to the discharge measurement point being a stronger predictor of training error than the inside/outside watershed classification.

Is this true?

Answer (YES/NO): NO